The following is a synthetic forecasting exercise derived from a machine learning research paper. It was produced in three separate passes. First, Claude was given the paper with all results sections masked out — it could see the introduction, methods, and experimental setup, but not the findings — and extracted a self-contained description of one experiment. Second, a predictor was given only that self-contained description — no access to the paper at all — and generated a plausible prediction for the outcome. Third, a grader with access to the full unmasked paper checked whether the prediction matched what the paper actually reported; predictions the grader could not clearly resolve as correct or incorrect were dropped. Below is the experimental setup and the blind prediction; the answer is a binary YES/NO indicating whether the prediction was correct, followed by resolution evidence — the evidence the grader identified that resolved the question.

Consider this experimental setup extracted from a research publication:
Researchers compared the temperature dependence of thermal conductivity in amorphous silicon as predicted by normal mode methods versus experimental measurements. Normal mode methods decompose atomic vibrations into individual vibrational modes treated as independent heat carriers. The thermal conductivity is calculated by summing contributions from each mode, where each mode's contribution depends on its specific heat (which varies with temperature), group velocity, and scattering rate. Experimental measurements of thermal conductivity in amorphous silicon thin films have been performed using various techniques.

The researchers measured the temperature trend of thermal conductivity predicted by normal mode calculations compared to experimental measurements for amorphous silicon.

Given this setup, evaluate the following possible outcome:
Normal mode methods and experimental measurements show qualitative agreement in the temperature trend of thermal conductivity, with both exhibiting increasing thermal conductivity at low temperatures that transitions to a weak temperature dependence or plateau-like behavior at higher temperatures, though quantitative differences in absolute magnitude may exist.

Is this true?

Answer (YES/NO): NO